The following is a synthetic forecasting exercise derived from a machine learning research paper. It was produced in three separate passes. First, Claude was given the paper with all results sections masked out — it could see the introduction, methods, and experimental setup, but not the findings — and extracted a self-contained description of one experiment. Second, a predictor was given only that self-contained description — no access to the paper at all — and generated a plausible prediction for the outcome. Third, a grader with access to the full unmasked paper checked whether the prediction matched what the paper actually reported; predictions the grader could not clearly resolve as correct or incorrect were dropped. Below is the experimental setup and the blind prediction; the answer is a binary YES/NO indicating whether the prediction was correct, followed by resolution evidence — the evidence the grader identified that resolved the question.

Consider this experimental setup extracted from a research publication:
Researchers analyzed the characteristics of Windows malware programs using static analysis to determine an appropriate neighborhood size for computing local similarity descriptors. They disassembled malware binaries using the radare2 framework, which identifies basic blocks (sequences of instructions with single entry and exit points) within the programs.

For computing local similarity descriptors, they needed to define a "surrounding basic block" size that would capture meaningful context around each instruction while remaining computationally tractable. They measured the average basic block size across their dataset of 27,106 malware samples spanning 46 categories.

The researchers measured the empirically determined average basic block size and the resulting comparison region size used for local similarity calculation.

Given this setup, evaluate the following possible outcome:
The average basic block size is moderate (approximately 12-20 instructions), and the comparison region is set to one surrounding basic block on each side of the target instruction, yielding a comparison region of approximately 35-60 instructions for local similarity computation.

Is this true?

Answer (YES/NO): NO